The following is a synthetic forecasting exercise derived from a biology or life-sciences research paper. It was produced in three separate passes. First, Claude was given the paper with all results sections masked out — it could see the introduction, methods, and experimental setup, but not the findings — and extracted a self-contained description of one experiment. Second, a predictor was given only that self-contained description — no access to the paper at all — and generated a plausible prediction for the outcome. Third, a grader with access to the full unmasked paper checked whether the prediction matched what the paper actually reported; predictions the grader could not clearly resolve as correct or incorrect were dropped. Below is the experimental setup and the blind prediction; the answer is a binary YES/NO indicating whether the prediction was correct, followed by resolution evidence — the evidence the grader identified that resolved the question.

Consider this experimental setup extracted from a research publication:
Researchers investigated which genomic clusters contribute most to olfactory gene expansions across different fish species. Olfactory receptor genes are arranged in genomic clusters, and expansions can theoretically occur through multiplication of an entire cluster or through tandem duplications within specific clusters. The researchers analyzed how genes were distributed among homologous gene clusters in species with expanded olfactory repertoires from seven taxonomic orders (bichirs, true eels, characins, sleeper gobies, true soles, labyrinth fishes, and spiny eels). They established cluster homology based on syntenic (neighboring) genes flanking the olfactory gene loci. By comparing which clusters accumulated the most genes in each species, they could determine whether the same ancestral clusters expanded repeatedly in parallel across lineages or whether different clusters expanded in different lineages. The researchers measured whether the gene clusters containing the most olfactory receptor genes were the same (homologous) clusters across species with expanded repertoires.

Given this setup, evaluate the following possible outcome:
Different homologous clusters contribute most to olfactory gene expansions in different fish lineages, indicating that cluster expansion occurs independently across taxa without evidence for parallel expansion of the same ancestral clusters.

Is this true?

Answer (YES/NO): YES